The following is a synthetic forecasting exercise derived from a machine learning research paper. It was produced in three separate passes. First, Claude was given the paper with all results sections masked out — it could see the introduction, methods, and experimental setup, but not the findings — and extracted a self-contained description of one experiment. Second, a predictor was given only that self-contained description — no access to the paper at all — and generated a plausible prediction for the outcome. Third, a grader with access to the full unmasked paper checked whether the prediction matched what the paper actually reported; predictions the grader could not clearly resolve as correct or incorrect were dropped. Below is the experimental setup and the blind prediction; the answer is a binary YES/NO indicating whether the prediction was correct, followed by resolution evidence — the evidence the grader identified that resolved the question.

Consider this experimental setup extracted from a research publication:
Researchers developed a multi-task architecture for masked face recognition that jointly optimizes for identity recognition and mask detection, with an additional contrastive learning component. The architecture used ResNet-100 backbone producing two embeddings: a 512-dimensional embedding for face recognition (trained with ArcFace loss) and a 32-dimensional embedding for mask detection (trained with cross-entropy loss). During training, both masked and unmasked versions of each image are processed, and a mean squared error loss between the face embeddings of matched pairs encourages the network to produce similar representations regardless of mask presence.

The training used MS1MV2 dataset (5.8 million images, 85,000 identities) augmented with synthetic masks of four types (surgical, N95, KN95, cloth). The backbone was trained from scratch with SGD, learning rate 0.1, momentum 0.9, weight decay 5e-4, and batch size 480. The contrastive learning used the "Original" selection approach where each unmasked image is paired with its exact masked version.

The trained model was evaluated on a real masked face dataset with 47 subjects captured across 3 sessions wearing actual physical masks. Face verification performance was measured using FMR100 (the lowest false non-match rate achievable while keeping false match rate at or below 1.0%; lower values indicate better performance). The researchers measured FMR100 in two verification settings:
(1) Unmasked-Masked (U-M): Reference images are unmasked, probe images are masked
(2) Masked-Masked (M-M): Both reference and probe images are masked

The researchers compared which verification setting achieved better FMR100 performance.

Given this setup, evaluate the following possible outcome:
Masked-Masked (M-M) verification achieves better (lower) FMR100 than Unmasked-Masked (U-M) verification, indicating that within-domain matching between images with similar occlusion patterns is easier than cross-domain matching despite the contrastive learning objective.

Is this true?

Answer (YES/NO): YES